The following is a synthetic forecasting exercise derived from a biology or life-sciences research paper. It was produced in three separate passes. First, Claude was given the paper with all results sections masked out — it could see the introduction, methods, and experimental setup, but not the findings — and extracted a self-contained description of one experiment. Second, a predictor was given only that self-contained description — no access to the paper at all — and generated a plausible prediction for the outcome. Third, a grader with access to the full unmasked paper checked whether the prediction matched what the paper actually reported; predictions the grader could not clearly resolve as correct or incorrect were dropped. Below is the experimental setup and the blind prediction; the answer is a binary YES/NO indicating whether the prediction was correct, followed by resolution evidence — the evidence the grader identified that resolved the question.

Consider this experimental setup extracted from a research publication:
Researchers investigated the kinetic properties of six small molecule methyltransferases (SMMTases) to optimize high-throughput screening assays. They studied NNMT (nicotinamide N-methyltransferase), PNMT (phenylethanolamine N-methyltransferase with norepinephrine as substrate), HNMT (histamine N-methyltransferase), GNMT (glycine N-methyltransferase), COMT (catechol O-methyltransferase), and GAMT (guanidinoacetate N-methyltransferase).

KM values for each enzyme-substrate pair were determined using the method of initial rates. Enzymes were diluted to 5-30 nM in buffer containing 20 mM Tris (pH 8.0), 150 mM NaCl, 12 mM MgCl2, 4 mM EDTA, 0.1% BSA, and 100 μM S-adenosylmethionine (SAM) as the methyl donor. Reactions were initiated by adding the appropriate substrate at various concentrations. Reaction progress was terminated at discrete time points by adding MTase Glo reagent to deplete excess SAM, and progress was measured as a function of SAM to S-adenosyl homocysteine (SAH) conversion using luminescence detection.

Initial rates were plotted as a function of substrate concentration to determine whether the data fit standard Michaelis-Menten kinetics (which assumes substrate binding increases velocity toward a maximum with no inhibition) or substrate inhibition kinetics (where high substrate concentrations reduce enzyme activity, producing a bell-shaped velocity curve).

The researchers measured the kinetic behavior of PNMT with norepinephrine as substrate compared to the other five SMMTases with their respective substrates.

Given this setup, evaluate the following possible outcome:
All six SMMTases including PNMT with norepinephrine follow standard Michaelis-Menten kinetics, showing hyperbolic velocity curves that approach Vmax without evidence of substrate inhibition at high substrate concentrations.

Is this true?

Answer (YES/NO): NO